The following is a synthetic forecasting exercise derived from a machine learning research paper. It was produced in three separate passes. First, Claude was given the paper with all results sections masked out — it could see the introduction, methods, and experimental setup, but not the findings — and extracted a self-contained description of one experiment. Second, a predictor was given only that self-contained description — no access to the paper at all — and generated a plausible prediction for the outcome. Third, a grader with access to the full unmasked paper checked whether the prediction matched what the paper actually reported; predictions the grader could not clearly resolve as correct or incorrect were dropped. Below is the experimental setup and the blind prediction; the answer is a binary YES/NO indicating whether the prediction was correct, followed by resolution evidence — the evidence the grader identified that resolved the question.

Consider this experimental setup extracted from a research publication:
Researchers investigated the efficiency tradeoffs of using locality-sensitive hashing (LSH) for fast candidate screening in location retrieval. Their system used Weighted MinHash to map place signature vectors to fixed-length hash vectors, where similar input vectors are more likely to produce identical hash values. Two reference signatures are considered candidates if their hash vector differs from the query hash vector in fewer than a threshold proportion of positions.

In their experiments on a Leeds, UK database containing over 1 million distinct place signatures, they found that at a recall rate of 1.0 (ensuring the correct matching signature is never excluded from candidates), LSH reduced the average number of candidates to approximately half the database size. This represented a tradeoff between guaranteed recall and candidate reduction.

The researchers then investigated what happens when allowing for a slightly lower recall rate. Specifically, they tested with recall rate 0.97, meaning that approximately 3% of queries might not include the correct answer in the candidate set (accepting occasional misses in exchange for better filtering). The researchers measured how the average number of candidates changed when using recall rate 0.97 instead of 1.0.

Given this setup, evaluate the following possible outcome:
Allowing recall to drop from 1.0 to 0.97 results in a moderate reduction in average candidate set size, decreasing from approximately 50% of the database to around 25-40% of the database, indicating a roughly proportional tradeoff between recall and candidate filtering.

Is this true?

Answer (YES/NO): NO